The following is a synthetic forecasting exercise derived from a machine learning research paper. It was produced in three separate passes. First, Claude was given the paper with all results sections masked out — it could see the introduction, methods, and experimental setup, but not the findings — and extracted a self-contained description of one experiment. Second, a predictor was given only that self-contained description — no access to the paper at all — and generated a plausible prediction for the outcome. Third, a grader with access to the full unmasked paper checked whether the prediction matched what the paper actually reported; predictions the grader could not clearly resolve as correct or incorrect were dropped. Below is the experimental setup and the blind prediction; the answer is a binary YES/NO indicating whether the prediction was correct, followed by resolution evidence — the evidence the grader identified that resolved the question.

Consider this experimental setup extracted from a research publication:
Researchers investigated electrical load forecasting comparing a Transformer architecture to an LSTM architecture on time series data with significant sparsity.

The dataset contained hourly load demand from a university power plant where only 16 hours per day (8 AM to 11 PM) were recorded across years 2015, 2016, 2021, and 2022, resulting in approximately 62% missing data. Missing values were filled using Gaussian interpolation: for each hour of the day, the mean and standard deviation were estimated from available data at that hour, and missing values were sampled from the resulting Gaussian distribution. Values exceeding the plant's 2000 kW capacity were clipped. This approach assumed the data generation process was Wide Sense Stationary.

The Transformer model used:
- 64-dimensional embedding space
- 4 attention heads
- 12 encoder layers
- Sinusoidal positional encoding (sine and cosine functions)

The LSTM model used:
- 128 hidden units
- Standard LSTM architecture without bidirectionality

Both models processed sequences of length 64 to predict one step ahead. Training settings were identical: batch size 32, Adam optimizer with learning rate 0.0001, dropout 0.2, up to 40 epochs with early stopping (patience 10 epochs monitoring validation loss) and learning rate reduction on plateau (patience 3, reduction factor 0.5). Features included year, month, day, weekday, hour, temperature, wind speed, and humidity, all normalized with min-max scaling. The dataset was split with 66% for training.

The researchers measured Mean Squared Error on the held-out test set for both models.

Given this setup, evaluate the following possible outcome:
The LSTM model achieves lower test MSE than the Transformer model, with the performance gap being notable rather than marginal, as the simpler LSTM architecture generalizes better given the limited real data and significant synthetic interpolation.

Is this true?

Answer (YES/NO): NO